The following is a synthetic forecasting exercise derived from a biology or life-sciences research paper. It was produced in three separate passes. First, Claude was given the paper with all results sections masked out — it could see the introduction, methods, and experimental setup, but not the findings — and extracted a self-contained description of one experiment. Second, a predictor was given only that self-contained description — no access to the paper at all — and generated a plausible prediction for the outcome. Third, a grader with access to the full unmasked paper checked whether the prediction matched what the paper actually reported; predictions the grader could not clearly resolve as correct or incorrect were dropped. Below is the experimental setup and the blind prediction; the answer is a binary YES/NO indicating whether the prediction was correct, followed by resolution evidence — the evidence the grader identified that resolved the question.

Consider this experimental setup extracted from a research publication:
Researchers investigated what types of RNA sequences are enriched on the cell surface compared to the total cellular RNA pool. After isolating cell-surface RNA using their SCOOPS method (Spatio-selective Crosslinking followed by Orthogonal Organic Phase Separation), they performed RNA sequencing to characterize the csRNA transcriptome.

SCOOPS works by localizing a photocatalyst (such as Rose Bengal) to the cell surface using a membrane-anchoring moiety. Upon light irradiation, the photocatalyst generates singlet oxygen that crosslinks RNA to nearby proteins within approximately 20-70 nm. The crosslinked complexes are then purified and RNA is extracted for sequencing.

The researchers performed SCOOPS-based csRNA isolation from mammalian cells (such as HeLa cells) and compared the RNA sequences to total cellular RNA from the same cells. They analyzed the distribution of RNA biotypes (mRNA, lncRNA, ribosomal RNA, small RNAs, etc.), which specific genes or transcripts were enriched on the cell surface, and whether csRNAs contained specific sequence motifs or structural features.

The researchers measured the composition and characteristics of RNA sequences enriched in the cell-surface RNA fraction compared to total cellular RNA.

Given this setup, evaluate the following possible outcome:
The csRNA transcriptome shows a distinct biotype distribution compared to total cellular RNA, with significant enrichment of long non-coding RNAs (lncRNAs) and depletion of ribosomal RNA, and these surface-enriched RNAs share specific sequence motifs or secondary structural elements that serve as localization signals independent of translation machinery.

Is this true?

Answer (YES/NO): NO